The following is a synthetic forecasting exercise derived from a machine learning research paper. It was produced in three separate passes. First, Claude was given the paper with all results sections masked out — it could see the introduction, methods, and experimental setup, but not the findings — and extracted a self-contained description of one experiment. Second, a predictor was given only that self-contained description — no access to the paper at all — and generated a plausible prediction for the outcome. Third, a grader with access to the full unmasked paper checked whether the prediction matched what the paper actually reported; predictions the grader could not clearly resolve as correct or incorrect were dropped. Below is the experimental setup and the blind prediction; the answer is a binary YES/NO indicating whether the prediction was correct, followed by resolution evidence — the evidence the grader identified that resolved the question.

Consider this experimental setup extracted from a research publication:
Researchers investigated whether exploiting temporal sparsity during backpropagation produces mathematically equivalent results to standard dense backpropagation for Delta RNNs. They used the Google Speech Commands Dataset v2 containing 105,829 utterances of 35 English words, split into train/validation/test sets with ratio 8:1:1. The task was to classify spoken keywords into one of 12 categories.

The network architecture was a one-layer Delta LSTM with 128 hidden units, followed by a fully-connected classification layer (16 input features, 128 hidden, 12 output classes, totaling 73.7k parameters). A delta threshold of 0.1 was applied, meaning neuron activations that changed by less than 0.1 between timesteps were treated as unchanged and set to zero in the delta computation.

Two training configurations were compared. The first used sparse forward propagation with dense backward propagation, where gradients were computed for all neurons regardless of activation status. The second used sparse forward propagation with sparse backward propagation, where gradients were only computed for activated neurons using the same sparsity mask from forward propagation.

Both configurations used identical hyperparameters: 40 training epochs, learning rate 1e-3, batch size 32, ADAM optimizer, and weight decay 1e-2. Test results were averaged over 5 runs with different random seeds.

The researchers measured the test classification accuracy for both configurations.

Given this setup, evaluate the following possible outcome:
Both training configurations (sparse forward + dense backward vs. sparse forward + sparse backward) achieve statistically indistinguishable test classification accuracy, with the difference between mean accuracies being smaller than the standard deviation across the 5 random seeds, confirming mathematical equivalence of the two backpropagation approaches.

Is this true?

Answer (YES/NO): YES